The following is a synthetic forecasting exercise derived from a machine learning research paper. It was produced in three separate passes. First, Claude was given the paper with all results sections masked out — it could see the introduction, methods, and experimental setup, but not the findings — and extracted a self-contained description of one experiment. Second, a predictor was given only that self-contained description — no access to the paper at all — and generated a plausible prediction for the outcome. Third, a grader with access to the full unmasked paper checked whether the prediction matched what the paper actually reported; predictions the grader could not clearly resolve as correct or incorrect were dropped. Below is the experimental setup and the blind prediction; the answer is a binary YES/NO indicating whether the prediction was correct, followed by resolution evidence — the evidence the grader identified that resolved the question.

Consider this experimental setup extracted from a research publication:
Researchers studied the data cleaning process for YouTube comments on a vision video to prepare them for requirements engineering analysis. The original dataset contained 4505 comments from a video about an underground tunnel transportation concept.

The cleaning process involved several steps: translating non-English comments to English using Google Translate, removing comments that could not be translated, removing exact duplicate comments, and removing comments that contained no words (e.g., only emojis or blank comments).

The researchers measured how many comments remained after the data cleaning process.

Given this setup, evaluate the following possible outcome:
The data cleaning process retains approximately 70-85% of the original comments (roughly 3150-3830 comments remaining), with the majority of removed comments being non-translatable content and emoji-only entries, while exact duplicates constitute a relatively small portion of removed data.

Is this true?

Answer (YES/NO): NO